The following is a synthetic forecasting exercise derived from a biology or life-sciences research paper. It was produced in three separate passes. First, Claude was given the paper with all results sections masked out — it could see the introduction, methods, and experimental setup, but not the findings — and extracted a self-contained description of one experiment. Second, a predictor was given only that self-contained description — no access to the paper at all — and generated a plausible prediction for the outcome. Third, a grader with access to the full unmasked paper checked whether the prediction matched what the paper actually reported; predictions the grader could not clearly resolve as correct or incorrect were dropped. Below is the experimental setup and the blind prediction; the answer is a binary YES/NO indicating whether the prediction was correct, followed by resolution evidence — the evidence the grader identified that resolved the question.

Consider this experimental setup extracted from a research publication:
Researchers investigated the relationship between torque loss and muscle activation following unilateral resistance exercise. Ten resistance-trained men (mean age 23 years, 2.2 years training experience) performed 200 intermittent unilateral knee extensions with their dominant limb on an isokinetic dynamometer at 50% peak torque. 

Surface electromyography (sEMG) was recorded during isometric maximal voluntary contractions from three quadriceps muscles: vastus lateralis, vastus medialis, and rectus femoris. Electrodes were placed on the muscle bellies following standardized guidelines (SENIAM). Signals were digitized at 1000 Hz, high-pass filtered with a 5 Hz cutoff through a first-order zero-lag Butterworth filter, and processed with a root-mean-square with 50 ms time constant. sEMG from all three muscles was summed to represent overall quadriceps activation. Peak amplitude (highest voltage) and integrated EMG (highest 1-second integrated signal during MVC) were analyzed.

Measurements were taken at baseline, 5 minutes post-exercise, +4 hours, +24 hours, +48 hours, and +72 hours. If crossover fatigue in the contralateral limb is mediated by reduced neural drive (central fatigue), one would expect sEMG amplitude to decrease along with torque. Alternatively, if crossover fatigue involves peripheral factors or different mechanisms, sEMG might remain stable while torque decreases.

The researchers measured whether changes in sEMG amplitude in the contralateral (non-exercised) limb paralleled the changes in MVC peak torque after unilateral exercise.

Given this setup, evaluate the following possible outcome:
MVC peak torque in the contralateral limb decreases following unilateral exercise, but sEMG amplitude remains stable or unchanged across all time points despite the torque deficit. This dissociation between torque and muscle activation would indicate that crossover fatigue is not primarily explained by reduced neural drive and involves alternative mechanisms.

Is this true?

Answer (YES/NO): YES